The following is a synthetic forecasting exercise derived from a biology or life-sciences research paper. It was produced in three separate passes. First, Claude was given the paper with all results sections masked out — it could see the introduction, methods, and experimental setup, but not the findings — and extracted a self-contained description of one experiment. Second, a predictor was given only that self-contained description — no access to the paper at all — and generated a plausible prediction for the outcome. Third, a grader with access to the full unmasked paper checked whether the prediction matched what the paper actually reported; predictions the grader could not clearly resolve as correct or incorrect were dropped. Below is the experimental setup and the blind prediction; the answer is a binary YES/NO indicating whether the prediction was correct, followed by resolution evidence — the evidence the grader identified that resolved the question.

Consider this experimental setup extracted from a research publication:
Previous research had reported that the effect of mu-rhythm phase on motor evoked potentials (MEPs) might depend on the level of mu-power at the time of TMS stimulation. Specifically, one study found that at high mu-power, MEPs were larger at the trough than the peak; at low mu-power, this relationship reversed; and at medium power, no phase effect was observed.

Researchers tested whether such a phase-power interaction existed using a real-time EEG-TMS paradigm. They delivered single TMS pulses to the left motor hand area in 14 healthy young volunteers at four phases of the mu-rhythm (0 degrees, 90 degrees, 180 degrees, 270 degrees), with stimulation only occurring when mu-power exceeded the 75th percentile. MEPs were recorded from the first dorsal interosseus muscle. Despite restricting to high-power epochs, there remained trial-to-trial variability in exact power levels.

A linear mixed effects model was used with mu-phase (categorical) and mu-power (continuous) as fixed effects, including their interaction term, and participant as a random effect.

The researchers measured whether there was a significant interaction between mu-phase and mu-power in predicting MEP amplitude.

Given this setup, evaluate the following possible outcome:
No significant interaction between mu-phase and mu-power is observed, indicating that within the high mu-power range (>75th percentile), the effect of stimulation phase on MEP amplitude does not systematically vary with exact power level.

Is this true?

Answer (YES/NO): YES